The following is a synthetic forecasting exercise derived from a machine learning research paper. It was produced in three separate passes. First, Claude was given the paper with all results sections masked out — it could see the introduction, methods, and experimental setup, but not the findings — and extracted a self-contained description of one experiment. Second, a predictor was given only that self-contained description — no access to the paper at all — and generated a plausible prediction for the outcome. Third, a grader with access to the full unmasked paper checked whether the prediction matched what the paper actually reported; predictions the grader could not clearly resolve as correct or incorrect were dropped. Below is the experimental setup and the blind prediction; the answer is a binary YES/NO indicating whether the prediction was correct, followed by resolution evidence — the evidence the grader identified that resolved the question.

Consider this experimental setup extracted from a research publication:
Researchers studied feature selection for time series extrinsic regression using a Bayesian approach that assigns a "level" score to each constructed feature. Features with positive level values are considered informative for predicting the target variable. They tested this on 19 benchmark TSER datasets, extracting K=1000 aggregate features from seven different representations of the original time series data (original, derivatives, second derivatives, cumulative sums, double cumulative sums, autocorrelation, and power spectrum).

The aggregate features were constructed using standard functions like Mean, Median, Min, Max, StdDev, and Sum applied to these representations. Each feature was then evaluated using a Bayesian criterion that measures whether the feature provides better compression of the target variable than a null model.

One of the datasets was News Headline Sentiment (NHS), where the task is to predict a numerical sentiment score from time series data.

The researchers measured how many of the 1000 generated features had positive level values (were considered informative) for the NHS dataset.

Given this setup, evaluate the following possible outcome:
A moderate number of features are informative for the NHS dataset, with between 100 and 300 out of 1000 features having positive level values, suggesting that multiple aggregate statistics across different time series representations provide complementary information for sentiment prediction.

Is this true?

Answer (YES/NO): NO